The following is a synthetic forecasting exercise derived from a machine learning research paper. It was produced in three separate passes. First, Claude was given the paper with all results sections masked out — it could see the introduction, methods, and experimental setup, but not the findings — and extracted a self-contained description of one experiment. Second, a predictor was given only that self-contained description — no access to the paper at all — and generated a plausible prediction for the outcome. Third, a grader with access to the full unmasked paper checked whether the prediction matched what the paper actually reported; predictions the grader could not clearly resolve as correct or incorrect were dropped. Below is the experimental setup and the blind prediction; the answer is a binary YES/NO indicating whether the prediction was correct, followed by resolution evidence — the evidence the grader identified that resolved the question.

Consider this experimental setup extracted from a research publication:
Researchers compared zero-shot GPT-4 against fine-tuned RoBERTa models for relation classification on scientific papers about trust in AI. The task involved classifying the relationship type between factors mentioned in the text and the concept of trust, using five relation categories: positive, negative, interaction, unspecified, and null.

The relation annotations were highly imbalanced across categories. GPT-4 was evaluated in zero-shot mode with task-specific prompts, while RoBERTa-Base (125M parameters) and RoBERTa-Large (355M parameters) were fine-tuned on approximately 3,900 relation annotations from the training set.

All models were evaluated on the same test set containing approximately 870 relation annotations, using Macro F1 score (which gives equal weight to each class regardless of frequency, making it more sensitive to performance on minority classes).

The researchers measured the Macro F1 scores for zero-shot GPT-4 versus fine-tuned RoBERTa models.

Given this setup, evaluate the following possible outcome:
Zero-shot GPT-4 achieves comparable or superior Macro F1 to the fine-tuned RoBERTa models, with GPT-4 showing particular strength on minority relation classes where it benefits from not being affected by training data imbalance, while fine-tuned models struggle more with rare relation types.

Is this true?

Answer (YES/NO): NO